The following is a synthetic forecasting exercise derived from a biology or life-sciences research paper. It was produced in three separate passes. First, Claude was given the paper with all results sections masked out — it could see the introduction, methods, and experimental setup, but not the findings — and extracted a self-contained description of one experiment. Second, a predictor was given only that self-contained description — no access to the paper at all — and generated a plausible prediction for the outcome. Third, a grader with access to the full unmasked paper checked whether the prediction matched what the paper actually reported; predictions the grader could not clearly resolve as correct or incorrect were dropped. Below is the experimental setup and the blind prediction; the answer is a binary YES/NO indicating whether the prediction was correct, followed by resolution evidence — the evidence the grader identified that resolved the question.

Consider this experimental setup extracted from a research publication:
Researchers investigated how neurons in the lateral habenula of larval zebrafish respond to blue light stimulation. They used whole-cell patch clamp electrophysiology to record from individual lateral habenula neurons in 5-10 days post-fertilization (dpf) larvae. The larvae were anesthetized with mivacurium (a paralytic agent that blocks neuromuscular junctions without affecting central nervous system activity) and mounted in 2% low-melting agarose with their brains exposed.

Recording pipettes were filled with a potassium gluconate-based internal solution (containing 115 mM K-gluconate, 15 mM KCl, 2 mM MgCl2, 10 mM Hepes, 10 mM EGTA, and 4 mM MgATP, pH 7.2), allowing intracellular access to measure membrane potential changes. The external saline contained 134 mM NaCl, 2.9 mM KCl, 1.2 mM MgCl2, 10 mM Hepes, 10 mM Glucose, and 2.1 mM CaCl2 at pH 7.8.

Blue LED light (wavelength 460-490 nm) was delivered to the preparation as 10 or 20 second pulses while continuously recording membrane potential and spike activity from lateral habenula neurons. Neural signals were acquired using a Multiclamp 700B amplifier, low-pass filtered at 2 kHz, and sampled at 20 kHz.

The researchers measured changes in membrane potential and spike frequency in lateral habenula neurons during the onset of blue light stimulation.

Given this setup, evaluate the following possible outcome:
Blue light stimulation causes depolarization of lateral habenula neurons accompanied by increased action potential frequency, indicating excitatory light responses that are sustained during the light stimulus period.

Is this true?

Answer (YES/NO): NO